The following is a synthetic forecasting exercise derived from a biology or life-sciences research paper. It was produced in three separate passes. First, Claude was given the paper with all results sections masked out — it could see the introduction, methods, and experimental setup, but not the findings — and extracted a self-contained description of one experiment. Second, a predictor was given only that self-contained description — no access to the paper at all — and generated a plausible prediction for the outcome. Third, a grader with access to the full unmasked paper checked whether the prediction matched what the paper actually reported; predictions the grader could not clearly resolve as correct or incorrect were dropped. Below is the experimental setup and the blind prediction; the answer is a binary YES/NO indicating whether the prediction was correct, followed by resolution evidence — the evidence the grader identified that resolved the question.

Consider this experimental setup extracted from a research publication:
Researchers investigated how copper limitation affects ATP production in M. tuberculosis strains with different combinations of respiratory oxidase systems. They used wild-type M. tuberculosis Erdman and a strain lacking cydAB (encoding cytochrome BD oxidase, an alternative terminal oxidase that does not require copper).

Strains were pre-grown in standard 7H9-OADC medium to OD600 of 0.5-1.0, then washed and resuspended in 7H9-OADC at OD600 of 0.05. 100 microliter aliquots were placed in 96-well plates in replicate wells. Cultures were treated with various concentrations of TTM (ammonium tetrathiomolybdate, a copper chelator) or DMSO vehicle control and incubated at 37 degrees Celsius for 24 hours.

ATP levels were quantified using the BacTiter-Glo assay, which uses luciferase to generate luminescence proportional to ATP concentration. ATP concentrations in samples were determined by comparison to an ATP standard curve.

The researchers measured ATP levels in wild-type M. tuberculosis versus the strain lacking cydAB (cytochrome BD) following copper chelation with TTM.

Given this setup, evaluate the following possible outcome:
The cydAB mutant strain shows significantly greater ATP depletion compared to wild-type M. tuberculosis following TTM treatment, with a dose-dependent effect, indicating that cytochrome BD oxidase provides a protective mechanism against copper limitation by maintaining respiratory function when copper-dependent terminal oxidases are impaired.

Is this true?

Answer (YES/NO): NO